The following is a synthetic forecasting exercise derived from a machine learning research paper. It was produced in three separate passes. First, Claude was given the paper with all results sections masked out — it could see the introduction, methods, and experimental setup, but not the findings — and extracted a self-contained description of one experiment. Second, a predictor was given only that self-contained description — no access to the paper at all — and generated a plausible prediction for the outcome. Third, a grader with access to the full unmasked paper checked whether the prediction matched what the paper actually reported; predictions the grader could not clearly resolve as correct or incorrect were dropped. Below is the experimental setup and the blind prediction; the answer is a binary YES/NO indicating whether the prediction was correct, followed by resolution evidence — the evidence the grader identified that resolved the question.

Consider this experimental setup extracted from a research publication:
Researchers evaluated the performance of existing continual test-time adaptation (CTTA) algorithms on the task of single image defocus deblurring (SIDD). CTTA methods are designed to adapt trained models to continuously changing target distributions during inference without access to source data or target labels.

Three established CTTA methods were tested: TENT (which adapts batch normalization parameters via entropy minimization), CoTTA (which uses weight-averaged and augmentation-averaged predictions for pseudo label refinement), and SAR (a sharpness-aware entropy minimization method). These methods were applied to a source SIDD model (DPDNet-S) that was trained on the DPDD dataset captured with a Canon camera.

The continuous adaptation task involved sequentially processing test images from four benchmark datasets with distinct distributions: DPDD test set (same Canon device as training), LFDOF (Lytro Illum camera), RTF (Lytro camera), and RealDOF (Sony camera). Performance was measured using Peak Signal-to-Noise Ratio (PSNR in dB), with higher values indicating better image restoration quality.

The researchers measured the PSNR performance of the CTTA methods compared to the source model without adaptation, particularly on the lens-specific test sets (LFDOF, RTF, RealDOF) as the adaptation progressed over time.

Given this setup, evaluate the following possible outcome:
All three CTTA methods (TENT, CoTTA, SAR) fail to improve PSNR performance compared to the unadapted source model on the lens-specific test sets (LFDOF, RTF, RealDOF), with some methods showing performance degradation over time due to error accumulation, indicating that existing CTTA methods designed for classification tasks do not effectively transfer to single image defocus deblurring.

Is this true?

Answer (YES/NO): YES